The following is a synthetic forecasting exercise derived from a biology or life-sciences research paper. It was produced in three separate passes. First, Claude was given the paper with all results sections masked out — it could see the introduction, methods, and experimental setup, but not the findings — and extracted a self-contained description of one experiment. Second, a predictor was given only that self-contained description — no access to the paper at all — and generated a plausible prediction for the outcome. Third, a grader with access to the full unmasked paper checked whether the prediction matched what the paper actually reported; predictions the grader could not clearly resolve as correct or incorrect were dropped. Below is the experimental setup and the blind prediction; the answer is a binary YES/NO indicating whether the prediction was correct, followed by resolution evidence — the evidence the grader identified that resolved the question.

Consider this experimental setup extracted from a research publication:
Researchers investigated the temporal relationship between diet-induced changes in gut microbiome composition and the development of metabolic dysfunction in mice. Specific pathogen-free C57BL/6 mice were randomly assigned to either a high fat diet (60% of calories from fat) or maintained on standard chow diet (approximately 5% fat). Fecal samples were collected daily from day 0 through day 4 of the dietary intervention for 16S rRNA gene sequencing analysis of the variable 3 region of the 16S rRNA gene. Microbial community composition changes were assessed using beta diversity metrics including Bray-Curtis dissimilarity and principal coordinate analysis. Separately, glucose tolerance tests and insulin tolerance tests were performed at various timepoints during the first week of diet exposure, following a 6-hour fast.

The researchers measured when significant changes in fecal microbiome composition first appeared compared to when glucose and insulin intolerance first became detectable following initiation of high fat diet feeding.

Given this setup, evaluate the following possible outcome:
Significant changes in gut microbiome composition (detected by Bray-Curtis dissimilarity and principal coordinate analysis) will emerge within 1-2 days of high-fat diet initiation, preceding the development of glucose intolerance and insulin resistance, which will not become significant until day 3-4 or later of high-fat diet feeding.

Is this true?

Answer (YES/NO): YES